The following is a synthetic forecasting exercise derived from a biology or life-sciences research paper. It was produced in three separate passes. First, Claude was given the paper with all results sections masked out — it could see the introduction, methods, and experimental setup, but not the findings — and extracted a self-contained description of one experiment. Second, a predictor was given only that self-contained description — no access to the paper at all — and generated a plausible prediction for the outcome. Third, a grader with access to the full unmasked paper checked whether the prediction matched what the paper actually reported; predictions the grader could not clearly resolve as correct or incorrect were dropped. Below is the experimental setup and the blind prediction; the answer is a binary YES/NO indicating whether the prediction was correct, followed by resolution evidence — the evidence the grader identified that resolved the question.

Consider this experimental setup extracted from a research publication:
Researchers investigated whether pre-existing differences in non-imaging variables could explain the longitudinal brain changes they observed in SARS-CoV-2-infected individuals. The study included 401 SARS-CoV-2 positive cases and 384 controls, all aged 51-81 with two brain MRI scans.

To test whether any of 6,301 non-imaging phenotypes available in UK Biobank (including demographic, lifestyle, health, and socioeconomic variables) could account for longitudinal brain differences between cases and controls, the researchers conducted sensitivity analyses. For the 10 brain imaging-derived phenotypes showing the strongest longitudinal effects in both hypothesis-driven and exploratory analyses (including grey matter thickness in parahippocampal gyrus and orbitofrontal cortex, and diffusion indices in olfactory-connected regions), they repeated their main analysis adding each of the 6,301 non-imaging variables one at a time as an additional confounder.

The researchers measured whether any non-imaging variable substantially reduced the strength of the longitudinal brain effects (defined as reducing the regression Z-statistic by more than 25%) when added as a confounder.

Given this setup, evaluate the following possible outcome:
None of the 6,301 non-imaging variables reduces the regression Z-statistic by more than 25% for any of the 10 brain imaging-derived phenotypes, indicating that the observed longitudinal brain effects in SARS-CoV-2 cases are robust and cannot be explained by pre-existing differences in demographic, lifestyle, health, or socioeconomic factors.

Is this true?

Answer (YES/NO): YES